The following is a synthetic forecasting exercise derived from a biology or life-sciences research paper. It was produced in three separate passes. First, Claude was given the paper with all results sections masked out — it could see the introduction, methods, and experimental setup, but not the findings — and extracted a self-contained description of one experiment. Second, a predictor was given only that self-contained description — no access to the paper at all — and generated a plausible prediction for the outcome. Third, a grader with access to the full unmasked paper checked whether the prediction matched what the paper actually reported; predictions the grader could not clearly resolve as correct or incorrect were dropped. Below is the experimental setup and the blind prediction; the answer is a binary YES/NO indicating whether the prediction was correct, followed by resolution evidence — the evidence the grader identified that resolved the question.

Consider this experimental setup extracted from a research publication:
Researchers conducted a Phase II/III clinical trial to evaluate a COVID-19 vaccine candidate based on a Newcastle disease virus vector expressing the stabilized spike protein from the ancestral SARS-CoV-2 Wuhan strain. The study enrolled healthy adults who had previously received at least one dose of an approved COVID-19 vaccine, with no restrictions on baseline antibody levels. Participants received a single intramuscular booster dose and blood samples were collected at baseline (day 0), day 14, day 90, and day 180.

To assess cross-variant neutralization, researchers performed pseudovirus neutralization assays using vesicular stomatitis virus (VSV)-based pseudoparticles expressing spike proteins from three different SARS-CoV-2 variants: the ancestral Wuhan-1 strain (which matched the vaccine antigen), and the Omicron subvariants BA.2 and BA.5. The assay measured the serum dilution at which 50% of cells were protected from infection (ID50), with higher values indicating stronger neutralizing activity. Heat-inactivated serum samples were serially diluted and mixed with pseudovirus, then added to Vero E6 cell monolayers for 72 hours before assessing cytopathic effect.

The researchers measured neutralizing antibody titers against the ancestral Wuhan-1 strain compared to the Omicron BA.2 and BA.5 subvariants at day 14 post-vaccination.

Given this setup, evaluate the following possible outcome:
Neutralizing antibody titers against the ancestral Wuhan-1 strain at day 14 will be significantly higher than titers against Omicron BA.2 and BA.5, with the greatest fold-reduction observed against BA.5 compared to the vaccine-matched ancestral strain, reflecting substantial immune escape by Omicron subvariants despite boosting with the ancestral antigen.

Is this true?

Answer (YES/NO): NO